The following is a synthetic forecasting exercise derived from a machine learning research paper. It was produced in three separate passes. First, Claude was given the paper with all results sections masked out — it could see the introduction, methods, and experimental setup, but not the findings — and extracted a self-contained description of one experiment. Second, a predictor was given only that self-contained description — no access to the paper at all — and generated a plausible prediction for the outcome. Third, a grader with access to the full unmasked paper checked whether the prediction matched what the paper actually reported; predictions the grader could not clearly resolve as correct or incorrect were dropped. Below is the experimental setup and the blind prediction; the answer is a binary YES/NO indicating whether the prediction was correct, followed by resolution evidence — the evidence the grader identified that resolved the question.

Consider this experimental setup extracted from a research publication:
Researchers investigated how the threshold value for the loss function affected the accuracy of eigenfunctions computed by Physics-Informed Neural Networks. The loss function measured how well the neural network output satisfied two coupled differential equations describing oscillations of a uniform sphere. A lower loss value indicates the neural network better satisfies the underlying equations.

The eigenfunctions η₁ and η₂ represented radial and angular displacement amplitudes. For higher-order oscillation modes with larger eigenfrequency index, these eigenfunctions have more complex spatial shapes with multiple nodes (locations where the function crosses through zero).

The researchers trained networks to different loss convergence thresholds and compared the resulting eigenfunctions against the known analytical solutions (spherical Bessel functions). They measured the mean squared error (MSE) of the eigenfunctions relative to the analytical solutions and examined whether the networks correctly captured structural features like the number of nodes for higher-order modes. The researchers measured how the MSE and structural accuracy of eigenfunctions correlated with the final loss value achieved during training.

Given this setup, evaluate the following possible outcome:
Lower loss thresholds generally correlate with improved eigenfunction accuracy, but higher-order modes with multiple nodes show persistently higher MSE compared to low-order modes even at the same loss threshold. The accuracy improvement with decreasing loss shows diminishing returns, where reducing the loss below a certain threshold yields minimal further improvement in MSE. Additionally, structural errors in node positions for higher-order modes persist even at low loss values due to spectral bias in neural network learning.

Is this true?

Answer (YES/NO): NO